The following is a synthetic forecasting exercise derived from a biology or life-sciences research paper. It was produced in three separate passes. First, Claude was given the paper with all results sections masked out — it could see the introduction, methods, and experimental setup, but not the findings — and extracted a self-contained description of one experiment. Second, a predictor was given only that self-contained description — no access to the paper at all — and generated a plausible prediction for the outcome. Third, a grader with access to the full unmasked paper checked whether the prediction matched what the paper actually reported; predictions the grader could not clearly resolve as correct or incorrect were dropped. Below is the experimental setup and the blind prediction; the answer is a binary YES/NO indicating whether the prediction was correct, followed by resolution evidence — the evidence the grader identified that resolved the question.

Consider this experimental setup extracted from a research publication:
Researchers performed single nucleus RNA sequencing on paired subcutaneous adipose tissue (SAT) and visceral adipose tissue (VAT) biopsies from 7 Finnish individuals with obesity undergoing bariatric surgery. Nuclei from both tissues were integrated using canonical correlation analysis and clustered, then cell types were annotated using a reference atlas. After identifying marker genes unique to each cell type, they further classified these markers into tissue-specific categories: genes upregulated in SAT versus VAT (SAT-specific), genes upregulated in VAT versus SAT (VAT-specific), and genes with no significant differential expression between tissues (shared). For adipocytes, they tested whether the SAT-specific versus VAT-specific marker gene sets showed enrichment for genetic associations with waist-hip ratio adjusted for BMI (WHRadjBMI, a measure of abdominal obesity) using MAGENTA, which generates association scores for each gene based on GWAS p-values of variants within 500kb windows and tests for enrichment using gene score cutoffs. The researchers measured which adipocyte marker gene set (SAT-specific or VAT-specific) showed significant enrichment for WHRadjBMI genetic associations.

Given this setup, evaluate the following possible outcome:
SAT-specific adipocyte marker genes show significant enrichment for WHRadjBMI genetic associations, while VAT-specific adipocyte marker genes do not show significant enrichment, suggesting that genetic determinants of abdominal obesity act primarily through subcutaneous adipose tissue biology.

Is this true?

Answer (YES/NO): YES